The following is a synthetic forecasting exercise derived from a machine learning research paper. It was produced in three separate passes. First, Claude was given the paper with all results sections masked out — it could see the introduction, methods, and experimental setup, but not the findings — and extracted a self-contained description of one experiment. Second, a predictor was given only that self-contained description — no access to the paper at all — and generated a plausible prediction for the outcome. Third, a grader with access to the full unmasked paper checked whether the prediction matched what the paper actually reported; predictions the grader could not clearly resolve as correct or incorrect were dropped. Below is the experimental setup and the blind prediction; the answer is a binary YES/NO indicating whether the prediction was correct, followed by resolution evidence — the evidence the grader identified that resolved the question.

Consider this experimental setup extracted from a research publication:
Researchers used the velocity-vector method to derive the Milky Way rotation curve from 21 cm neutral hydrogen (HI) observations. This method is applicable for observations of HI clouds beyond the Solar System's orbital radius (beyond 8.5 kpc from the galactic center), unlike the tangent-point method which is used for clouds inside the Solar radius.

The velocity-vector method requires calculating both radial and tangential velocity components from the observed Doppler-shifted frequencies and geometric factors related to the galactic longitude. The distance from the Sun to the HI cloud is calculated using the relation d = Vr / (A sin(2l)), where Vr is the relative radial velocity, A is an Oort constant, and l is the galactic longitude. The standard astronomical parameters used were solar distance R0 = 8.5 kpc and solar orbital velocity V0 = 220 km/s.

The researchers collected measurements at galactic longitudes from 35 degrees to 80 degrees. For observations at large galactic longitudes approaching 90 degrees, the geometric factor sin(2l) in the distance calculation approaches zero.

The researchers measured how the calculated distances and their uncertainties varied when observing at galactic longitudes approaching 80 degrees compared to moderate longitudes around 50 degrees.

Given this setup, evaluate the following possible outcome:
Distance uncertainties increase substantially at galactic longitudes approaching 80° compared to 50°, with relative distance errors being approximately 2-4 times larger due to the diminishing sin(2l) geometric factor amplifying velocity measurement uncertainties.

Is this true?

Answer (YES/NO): NO